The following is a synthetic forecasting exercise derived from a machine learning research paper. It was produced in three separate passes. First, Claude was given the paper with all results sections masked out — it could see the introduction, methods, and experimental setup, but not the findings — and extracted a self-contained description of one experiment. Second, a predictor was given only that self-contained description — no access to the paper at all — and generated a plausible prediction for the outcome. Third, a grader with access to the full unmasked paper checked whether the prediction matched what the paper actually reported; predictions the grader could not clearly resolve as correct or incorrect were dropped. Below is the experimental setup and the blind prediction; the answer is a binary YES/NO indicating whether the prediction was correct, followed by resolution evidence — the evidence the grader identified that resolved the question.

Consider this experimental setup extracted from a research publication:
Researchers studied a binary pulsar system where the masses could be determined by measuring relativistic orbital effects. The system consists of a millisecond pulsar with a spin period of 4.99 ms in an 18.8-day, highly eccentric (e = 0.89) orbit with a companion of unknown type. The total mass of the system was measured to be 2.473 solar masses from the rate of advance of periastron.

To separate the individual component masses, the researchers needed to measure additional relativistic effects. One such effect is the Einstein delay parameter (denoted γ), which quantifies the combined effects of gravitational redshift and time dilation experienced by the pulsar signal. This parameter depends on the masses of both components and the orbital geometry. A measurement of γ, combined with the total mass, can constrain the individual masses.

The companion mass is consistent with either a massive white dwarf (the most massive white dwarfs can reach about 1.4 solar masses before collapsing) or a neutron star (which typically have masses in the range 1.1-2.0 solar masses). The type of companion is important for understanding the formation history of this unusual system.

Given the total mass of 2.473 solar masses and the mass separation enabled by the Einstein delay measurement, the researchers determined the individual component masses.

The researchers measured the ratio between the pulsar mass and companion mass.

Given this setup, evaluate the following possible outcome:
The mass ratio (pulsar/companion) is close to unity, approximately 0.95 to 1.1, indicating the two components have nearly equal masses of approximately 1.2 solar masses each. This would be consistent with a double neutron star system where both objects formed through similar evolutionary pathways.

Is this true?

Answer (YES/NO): YES